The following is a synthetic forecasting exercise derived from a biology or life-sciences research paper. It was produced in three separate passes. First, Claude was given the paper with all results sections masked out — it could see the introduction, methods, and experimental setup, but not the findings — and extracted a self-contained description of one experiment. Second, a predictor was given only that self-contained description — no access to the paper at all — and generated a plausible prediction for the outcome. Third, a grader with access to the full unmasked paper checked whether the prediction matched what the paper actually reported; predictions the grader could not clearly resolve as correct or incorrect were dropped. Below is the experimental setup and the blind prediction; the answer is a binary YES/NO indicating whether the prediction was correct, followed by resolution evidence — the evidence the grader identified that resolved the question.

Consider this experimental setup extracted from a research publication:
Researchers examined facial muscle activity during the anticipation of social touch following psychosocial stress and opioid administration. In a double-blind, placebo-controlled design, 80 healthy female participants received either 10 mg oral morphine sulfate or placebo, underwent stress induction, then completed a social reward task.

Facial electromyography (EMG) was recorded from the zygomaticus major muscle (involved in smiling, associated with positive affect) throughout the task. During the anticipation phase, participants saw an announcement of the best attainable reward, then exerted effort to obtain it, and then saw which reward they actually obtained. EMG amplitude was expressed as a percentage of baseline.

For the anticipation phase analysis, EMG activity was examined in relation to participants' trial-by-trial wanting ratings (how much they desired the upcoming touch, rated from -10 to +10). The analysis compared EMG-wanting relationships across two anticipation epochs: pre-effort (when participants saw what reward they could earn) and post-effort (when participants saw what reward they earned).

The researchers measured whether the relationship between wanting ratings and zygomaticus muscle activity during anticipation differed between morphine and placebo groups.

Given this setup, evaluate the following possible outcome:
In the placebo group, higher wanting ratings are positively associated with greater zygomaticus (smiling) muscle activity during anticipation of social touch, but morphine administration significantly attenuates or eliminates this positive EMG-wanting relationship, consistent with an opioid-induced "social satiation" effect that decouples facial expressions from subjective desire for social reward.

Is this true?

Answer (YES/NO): NO